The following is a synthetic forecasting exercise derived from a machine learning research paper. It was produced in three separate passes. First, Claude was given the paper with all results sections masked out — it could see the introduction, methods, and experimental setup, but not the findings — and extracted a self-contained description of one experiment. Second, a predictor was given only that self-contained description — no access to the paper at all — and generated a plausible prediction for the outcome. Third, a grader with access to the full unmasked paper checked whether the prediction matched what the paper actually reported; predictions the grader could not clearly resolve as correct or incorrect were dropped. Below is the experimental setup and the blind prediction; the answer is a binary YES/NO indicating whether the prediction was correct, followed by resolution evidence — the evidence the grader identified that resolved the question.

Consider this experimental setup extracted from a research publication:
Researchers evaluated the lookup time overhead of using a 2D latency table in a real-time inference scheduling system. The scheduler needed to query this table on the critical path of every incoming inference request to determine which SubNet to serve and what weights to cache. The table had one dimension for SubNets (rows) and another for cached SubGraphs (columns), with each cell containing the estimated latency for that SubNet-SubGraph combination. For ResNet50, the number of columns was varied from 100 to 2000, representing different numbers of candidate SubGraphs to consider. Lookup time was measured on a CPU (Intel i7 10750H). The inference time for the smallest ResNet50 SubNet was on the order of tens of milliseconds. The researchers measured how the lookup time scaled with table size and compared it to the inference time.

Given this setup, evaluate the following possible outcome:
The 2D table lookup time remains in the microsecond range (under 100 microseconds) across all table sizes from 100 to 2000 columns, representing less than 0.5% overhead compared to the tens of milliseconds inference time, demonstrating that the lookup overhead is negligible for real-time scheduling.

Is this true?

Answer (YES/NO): YES